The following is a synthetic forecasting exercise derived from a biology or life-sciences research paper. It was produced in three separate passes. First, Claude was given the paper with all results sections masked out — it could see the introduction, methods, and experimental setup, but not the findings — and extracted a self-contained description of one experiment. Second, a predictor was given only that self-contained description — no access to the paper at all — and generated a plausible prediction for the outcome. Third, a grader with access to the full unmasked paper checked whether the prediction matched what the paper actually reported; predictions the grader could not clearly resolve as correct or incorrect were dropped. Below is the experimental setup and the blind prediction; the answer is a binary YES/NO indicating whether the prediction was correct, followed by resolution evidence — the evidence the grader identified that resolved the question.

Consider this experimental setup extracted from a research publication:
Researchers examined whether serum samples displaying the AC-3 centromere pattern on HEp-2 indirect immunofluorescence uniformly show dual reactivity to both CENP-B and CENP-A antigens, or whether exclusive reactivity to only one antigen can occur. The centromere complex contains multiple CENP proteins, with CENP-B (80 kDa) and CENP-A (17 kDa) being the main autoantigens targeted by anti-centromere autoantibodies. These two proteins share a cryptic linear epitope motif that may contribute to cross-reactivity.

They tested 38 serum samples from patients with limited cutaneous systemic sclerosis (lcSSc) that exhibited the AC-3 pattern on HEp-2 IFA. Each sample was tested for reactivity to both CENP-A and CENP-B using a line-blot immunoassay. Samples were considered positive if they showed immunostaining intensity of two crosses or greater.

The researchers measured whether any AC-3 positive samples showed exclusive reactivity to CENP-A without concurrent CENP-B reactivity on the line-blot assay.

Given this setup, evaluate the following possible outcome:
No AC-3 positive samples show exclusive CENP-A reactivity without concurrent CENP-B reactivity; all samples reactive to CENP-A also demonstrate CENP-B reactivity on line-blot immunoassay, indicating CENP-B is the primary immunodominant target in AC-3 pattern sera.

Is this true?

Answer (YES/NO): NO